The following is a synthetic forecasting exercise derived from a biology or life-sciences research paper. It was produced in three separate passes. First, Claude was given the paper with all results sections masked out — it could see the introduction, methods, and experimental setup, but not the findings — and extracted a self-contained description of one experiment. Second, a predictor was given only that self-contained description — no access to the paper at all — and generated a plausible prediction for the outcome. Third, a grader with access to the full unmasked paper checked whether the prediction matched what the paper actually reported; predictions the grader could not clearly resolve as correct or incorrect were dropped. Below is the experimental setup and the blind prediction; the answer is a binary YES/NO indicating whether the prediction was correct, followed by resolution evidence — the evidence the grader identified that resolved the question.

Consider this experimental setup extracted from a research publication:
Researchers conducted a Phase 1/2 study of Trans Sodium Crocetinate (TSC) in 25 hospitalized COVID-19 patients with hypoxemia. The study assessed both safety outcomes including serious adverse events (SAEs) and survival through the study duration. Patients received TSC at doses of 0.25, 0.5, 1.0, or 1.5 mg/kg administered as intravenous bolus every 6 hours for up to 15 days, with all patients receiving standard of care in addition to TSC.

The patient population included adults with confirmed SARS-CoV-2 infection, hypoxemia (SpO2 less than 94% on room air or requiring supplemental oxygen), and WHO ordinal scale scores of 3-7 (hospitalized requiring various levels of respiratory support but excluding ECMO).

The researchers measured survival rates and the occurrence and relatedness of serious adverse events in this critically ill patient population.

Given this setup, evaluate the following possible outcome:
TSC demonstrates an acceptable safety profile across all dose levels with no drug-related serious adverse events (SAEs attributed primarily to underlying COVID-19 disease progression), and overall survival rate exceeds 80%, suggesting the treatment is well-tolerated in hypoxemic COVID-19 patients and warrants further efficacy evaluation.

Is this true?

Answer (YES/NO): YES